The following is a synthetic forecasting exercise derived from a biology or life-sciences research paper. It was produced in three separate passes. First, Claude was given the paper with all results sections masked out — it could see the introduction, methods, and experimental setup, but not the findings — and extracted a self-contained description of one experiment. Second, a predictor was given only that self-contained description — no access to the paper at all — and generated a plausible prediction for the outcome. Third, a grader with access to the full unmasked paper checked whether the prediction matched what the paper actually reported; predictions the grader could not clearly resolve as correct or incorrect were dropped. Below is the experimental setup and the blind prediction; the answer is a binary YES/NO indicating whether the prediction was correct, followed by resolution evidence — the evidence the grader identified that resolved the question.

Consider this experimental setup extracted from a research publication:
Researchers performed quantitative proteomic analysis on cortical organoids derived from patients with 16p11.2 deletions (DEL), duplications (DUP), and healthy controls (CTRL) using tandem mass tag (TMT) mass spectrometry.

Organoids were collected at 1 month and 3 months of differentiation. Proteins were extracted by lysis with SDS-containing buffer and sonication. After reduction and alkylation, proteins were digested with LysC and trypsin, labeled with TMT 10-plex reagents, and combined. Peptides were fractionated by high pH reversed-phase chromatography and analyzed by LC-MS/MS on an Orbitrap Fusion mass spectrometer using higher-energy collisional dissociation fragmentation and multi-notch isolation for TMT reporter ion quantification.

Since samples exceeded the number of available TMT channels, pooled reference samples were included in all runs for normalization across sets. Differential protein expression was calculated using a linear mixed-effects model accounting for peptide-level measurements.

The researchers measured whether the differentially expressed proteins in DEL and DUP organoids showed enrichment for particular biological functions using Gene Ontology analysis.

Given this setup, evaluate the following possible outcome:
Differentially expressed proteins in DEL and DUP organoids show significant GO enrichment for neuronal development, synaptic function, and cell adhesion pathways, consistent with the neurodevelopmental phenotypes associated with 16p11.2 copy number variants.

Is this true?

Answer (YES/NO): NO